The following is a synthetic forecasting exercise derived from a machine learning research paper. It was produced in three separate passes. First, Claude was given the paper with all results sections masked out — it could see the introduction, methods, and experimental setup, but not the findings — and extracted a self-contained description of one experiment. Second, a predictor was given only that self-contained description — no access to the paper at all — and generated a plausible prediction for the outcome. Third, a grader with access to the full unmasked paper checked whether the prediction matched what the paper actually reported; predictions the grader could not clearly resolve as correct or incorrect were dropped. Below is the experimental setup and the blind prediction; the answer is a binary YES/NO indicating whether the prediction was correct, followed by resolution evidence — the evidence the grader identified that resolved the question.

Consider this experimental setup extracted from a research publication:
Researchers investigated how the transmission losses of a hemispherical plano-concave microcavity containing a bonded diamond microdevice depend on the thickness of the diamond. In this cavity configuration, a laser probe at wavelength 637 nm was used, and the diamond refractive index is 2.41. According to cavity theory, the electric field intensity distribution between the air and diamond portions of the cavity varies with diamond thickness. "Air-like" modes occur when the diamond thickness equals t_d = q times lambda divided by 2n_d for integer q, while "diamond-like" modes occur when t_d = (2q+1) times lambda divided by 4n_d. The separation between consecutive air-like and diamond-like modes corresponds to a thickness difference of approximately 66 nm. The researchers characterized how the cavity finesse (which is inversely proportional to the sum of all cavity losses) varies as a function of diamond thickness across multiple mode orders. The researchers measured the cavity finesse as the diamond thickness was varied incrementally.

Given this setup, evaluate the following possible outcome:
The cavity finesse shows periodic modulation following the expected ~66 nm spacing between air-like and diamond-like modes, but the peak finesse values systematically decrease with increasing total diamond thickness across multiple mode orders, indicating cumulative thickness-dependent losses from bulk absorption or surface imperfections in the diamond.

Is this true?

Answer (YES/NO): NO